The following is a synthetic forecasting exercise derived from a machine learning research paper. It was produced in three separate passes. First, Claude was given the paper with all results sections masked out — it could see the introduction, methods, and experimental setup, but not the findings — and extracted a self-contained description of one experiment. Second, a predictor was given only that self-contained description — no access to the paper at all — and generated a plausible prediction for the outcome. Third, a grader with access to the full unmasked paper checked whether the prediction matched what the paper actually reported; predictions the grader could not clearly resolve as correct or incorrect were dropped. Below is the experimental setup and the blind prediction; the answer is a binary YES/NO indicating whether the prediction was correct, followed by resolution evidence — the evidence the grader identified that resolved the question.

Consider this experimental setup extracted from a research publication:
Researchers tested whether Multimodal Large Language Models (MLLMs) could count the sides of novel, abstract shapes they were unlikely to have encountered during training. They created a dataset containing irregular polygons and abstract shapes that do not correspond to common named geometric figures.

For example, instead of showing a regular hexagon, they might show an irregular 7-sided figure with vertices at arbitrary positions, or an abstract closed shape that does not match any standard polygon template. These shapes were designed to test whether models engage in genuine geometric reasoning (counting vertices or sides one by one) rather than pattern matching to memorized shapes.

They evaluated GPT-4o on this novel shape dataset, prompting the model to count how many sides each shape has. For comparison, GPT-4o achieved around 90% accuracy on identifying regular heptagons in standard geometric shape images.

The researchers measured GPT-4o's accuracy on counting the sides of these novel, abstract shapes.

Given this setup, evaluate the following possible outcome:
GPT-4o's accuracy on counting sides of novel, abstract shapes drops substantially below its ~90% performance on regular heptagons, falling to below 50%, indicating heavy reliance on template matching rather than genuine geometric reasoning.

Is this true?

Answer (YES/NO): YES